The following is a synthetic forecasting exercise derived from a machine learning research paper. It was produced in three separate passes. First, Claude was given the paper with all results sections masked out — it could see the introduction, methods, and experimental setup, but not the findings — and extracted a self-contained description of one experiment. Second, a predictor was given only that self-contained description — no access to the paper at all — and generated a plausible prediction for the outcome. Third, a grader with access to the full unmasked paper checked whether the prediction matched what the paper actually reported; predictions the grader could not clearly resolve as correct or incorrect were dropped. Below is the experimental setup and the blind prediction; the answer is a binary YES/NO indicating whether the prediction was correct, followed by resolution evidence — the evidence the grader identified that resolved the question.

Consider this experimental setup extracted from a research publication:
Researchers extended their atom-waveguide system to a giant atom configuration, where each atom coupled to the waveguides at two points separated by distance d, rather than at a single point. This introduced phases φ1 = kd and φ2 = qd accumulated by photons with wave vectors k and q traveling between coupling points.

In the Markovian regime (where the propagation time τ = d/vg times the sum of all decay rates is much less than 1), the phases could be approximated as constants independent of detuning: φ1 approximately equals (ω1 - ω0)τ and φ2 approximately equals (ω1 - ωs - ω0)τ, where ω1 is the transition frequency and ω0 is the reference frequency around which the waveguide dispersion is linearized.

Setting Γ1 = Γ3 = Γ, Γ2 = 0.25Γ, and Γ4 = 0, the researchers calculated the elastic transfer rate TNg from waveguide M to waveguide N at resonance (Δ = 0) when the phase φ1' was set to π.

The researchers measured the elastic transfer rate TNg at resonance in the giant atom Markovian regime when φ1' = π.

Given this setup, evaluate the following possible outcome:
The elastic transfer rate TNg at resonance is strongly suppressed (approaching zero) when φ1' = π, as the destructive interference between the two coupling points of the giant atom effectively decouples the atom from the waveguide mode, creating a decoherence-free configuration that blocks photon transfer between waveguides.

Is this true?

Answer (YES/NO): NO